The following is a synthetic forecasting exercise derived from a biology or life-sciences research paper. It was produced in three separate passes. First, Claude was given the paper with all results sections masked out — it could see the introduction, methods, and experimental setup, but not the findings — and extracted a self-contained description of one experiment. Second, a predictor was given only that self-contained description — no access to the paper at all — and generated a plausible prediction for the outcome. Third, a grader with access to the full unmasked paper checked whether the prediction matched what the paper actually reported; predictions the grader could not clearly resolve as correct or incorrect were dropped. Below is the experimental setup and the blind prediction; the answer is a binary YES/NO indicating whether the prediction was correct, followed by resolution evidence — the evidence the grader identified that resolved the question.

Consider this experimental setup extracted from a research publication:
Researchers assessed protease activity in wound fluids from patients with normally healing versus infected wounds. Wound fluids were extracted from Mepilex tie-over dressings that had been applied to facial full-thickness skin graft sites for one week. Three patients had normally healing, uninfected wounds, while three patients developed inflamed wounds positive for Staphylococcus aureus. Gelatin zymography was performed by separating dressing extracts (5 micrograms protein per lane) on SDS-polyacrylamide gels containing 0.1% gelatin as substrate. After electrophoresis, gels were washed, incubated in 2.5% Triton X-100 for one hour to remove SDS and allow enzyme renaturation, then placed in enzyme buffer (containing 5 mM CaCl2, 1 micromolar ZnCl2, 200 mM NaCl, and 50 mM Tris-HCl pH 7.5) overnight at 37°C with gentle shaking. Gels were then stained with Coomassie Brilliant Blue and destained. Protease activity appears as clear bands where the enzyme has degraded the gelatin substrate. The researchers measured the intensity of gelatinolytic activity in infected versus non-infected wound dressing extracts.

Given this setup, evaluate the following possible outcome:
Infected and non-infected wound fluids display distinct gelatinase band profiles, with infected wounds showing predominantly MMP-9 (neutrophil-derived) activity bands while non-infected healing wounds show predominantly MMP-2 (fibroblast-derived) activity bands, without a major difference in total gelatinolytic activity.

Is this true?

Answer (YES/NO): NO